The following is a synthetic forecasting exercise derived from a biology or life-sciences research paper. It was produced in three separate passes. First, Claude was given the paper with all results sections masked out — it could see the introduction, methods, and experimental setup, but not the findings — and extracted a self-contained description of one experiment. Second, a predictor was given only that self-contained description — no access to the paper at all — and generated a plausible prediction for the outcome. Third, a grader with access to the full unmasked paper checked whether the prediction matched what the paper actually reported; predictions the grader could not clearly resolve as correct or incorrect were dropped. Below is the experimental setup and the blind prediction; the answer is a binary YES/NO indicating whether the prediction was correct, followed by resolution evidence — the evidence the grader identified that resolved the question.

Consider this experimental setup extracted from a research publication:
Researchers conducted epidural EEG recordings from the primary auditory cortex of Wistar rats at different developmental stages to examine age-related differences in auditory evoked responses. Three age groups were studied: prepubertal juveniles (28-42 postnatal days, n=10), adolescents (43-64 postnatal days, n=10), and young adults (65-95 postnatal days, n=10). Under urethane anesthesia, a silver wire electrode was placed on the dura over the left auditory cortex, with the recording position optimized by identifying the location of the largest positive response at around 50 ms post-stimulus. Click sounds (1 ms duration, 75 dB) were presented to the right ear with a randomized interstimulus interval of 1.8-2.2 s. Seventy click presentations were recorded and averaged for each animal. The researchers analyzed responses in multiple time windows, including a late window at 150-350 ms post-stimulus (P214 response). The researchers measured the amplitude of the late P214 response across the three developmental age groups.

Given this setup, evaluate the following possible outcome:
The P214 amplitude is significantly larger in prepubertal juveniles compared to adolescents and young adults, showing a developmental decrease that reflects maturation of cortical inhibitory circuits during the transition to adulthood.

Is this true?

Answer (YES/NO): YES